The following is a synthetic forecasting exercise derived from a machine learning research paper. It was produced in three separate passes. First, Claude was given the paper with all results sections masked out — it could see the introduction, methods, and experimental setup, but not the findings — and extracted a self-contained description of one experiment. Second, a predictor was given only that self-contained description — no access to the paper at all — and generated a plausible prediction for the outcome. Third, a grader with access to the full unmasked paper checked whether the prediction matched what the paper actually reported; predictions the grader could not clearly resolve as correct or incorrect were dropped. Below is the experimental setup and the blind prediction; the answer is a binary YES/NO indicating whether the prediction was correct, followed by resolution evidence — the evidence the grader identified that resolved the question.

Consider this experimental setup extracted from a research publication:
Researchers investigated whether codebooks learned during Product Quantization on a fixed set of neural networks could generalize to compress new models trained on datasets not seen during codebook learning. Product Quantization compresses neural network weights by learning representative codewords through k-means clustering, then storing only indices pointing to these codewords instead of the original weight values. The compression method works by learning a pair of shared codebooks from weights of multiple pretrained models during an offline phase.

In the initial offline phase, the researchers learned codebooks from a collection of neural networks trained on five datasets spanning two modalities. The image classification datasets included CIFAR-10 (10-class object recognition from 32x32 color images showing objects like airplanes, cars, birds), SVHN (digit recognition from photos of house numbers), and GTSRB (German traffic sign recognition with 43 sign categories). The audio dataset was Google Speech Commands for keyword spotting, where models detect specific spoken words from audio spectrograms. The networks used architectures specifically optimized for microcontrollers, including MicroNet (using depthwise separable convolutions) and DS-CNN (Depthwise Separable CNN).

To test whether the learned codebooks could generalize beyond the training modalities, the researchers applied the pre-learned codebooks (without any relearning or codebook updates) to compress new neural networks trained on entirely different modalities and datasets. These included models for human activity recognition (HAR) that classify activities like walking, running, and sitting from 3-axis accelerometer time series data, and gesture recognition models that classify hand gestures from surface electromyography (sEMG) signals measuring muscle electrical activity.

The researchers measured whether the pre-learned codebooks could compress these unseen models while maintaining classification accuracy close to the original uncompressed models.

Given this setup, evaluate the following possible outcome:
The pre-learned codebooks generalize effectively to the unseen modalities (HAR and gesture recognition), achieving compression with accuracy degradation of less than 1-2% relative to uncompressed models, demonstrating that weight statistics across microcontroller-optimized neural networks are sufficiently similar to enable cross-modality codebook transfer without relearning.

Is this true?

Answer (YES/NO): YES